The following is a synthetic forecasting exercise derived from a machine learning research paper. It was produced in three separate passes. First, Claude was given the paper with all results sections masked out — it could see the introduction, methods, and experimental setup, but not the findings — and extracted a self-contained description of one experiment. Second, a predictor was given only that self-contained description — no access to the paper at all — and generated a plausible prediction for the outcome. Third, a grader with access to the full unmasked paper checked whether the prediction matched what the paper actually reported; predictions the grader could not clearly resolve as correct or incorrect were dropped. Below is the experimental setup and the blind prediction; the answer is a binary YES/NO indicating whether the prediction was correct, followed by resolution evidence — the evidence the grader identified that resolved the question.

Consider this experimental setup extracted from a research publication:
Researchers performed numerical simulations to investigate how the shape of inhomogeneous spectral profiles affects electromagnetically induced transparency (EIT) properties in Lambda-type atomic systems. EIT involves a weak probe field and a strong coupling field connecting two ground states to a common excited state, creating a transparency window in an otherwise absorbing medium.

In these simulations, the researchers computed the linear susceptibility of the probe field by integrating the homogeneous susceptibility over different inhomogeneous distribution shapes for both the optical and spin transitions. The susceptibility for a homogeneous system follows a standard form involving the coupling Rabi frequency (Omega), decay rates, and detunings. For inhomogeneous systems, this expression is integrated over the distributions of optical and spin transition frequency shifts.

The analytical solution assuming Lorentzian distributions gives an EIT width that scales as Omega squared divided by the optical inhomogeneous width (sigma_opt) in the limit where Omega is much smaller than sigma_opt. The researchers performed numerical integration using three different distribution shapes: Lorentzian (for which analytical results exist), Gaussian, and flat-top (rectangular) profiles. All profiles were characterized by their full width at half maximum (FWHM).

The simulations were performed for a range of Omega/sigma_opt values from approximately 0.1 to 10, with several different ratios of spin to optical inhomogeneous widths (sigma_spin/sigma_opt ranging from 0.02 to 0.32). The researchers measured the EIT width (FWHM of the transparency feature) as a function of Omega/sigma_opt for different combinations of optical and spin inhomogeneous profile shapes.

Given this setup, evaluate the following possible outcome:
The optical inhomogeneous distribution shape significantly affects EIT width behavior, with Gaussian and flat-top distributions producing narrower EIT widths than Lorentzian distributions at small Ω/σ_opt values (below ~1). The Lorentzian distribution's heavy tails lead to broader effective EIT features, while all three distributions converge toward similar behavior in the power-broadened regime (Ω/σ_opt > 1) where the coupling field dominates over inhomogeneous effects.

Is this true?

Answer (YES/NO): NO